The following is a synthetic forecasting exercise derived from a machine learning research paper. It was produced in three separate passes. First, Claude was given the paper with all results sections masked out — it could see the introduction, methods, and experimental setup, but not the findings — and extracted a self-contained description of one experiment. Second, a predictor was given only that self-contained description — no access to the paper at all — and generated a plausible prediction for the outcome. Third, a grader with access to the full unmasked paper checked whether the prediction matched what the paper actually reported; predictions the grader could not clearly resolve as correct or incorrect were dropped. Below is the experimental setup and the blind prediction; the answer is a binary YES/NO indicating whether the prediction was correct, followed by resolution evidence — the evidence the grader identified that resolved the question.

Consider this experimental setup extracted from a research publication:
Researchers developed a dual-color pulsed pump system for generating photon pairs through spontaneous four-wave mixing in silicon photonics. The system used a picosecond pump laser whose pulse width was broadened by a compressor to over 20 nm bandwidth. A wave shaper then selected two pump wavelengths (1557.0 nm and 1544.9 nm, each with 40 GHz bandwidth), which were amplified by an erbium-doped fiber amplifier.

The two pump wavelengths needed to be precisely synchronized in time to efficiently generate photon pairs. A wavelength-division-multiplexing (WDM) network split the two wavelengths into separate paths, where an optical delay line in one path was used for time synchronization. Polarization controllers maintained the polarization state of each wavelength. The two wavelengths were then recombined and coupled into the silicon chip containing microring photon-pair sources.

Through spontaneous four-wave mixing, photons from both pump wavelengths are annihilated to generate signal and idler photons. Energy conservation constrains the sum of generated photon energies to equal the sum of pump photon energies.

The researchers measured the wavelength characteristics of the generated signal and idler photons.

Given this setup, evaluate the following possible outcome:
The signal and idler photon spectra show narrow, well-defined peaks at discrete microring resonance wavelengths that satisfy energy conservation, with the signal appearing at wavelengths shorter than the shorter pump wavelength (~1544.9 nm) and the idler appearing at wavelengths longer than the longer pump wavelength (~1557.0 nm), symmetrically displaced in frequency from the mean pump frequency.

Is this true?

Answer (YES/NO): NO